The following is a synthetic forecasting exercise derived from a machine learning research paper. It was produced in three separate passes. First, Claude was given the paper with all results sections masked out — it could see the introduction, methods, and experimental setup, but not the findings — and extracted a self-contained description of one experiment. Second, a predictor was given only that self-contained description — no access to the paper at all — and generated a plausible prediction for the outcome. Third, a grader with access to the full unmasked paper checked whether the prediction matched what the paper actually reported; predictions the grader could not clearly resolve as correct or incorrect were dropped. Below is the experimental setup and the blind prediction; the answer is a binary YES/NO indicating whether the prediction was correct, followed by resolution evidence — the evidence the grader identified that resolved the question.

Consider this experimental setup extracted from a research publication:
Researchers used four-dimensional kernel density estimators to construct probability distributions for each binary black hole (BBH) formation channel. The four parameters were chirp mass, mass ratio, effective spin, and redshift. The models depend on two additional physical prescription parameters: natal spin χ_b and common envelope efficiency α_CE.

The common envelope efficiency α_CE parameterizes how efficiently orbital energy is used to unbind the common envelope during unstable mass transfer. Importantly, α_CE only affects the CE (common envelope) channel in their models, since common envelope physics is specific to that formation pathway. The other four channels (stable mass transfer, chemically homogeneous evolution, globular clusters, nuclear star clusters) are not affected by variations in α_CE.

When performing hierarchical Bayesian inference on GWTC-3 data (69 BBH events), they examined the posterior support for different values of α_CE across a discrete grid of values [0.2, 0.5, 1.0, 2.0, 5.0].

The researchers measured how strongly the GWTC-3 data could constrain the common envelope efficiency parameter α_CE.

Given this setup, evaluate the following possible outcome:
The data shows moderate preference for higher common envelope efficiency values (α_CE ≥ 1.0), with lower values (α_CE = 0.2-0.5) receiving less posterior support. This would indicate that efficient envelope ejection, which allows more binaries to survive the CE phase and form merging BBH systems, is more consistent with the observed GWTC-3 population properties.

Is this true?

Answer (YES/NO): NO